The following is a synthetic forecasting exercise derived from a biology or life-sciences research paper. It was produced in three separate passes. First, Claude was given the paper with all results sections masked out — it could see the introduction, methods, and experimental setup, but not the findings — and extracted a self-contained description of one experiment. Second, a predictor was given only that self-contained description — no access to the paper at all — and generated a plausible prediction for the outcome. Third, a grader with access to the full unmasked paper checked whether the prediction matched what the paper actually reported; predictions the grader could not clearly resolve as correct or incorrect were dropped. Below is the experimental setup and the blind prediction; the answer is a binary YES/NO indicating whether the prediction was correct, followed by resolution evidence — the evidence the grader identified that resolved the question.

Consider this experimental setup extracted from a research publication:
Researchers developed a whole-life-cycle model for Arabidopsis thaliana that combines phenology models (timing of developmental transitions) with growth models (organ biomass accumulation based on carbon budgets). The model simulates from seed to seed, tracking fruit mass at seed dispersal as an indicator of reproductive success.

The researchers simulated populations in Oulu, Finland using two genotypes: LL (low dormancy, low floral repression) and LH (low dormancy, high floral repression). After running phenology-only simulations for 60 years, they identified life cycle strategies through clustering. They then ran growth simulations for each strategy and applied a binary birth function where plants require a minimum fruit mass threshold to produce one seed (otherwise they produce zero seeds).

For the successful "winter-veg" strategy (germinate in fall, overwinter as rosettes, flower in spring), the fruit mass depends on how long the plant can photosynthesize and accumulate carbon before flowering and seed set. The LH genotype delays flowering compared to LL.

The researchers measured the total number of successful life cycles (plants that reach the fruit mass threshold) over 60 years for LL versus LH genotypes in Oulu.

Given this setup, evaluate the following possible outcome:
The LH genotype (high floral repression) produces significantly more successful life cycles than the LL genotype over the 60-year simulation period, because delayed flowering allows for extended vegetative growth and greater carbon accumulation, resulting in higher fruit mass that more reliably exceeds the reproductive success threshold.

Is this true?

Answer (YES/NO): NO